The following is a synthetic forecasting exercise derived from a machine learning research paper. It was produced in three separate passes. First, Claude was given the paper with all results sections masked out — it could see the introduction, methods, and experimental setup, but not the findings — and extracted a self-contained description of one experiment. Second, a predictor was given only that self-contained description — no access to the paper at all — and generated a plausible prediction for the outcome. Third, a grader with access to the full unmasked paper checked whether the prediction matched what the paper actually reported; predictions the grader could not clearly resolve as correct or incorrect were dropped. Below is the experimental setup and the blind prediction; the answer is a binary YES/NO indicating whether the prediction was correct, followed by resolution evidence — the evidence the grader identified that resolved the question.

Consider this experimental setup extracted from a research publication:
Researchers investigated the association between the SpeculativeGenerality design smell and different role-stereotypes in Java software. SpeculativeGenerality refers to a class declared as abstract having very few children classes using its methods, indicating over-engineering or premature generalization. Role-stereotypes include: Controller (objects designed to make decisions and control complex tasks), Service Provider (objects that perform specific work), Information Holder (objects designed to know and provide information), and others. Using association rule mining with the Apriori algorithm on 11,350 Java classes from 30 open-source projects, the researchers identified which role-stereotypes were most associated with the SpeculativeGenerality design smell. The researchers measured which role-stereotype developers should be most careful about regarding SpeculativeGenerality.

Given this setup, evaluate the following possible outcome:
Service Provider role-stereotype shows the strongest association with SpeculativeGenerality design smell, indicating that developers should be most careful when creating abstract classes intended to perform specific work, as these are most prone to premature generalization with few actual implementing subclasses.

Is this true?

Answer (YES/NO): NO